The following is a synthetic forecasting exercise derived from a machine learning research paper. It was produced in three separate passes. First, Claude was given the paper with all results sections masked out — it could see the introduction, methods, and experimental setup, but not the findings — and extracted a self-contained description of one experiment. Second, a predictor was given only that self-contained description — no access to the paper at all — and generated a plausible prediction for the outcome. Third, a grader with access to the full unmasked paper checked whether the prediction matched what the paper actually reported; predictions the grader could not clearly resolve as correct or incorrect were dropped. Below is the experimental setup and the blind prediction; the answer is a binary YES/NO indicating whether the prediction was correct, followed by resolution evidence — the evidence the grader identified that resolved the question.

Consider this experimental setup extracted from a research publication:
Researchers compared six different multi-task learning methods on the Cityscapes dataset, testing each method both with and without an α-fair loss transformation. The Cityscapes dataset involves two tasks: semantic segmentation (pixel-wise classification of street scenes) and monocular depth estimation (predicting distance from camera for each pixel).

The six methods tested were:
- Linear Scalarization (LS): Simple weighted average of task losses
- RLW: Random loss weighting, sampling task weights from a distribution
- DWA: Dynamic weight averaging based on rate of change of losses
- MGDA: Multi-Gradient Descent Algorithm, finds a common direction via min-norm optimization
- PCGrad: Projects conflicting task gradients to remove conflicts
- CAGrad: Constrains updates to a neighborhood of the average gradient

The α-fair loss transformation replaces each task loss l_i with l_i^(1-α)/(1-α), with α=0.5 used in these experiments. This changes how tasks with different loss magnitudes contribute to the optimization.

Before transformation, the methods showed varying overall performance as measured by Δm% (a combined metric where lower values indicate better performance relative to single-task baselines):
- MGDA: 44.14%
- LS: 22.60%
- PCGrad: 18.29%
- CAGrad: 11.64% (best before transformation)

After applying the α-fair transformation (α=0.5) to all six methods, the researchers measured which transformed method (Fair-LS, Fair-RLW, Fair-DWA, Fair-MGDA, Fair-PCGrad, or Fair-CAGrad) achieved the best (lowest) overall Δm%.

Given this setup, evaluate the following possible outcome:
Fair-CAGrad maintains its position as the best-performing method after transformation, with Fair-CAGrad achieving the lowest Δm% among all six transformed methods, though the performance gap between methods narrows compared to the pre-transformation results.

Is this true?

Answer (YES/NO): YES